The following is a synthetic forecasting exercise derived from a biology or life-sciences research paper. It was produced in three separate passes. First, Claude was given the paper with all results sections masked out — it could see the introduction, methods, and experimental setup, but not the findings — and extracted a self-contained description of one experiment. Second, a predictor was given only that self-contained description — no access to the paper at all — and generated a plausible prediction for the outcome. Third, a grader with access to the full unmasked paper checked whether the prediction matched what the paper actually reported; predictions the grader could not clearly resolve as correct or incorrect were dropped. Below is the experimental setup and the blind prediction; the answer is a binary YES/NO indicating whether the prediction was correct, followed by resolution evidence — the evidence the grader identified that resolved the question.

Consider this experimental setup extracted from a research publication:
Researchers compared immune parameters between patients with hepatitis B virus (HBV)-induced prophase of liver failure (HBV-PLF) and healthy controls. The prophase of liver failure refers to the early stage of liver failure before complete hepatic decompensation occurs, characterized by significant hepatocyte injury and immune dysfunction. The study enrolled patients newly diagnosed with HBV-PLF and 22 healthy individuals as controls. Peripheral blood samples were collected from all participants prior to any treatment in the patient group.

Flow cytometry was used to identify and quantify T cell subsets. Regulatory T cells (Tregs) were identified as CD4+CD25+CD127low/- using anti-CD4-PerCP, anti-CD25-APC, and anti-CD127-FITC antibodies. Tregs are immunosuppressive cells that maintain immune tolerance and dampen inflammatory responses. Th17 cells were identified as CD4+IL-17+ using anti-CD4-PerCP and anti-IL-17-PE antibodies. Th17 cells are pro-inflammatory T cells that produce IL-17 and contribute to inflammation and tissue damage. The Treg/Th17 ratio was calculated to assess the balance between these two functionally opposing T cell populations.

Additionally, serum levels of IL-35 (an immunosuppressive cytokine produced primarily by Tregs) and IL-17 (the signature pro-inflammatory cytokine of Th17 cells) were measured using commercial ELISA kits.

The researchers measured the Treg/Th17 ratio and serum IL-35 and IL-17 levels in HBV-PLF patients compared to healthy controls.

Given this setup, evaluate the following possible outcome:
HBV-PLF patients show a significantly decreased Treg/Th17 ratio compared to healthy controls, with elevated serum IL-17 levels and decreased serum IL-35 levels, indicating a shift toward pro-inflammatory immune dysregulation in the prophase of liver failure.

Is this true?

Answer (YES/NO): NO